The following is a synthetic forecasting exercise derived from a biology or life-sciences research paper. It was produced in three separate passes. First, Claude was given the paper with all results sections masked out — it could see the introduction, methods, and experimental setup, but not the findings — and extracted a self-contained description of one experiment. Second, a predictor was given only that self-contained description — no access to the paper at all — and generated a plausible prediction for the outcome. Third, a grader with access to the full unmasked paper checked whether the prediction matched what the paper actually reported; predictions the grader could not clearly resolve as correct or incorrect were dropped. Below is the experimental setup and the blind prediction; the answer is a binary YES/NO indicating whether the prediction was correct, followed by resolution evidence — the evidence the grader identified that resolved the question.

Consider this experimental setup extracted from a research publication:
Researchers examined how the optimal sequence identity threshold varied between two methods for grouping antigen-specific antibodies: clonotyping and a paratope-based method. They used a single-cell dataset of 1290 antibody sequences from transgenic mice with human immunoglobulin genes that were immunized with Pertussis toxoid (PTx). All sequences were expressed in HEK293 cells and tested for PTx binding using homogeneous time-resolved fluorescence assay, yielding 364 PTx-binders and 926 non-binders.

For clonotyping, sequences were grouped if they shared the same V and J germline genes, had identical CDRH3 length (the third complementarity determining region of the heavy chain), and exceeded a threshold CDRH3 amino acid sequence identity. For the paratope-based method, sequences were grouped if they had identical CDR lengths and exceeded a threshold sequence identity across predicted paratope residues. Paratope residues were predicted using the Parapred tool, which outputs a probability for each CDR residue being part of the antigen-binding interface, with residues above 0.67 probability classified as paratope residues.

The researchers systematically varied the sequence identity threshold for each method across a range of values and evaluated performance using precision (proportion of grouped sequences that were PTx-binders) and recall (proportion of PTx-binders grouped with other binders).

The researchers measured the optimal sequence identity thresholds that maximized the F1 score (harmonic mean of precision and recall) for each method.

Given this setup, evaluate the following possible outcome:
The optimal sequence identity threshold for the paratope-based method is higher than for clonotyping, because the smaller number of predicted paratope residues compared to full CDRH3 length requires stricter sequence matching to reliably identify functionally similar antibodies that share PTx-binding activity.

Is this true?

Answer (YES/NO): YES